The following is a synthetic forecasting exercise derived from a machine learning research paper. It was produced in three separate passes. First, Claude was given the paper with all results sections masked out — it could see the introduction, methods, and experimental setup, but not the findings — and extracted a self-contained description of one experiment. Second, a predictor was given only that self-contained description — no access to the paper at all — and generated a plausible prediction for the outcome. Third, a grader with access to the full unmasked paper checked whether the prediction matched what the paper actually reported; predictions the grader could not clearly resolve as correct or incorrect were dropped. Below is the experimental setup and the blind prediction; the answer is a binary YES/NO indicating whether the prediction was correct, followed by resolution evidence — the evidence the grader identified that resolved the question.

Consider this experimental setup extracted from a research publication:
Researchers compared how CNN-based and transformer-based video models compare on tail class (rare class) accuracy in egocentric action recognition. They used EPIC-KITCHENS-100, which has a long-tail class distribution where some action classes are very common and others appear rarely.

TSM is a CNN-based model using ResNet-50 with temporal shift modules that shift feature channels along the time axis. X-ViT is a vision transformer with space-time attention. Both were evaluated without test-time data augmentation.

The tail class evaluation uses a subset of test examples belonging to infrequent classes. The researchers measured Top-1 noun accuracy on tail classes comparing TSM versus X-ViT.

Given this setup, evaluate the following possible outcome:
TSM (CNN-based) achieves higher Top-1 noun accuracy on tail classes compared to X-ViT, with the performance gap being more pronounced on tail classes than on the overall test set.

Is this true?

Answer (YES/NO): NO